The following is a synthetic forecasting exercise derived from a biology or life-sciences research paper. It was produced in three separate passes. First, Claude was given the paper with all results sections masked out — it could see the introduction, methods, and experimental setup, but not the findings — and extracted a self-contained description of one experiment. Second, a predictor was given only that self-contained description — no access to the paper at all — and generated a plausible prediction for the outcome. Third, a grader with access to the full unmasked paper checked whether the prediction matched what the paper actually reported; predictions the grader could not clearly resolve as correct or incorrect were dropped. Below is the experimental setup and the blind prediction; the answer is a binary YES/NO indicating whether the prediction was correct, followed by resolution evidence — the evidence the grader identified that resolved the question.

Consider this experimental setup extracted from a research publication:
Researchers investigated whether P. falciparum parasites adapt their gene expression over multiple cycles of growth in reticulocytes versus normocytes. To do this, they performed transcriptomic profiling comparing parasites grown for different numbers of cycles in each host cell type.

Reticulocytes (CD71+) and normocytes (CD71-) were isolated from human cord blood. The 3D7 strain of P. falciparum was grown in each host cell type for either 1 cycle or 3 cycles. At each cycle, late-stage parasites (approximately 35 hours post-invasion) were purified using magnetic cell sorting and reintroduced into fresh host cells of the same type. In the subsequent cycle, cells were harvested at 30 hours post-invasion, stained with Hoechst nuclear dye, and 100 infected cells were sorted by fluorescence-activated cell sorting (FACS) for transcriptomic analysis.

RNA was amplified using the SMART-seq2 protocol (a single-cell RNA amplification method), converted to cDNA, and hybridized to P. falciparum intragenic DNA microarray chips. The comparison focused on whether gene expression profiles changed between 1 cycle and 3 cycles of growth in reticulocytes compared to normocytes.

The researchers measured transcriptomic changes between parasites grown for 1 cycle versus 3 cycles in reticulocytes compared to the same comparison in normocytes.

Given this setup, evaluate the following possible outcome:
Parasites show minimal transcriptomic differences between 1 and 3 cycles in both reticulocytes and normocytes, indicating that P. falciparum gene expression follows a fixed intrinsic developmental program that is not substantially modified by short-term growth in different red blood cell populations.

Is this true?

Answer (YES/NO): NO